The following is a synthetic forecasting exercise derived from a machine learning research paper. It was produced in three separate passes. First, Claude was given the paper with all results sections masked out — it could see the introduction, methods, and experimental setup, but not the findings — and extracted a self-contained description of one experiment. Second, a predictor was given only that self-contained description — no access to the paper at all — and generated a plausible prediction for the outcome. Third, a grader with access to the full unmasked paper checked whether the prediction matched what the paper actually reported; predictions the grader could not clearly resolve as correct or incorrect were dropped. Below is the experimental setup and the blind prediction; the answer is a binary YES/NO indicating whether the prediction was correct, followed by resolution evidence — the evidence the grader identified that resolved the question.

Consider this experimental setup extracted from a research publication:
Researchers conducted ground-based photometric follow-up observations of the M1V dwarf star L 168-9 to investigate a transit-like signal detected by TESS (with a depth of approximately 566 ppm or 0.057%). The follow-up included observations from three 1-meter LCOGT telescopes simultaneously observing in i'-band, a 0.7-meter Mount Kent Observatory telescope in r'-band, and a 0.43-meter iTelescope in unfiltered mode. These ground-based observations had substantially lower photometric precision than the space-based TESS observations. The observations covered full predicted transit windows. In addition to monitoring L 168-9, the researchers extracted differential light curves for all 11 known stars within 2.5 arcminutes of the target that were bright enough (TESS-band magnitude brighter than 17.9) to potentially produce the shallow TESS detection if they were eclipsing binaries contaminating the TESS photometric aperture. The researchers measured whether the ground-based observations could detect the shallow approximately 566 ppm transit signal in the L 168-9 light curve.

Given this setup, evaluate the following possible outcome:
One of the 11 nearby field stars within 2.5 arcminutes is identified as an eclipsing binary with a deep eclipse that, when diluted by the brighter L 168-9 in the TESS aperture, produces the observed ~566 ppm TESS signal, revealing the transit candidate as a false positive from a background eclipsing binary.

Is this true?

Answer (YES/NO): NO